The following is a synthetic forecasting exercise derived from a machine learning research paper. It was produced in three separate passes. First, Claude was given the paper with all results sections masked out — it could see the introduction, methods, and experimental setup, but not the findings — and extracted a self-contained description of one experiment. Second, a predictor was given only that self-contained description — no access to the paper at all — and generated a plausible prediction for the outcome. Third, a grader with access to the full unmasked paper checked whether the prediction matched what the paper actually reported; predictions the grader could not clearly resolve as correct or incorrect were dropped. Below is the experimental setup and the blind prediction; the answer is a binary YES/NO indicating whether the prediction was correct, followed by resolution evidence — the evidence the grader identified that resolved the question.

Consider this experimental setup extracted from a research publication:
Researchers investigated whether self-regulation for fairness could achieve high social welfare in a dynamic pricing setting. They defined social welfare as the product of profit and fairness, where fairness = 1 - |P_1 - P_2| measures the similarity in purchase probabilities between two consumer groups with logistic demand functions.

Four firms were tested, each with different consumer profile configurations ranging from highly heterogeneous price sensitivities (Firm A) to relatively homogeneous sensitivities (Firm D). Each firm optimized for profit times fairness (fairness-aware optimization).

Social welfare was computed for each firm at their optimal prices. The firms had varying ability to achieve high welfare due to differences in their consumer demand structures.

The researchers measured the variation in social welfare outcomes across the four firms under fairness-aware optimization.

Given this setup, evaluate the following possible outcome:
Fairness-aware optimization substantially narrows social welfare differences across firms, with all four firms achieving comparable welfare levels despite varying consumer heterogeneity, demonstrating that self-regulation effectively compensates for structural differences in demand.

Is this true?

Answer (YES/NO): NO